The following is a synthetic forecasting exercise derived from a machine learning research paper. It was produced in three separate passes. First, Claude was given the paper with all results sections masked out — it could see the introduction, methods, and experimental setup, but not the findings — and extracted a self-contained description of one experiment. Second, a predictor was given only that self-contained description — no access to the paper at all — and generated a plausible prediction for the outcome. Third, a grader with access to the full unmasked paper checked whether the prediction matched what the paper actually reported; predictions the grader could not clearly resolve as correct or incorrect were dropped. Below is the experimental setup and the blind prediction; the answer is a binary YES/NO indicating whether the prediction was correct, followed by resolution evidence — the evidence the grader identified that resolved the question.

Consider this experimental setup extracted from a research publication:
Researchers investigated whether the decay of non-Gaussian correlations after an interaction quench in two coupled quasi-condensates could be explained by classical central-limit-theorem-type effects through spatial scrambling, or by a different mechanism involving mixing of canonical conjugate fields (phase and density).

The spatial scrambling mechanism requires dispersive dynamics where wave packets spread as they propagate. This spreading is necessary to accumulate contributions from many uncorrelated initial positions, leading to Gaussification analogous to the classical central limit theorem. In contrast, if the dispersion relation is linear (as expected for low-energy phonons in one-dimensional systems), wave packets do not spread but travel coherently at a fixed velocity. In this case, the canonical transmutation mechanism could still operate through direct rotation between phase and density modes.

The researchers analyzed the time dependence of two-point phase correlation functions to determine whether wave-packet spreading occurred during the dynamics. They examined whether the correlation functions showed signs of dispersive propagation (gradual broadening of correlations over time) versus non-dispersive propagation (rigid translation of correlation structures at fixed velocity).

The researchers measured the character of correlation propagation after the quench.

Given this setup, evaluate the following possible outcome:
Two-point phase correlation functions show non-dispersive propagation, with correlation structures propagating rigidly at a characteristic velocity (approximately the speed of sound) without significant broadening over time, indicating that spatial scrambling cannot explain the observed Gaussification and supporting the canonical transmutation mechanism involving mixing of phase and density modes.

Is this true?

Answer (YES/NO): YES